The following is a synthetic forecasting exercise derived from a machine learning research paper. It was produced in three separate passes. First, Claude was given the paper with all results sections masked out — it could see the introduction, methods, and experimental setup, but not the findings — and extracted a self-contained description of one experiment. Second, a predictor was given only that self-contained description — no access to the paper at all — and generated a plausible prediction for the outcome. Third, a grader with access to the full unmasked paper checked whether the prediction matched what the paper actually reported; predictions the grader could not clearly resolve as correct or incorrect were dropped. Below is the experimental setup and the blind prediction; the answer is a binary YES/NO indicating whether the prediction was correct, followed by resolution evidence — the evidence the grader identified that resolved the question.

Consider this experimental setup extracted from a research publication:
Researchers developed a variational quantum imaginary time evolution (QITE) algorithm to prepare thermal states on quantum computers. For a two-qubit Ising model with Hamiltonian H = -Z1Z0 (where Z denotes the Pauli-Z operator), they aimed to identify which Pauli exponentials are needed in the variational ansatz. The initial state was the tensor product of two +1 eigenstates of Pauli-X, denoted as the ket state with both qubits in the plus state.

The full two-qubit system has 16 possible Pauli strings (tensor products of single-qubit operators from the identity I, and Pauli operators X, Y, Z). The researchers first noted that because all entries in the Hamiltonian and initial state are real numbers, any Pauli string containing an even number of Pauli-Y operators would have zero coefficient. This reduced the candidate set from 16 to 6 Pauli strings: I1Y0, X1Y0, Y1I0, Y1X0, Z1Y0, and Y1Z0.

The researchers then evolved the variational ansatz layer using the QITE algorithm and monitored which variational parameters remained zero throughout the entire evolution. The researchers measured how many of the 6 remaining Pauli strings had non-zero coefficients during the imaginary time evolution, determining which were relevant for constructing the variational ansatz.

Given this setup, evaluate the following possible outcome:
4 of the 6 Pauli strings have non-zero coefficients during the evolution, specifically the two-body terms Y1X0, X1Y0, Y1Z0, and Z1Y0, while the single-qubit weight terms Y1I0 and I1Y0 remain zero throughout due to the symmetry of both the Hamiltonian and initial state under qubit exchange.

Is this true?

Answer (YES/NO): NO